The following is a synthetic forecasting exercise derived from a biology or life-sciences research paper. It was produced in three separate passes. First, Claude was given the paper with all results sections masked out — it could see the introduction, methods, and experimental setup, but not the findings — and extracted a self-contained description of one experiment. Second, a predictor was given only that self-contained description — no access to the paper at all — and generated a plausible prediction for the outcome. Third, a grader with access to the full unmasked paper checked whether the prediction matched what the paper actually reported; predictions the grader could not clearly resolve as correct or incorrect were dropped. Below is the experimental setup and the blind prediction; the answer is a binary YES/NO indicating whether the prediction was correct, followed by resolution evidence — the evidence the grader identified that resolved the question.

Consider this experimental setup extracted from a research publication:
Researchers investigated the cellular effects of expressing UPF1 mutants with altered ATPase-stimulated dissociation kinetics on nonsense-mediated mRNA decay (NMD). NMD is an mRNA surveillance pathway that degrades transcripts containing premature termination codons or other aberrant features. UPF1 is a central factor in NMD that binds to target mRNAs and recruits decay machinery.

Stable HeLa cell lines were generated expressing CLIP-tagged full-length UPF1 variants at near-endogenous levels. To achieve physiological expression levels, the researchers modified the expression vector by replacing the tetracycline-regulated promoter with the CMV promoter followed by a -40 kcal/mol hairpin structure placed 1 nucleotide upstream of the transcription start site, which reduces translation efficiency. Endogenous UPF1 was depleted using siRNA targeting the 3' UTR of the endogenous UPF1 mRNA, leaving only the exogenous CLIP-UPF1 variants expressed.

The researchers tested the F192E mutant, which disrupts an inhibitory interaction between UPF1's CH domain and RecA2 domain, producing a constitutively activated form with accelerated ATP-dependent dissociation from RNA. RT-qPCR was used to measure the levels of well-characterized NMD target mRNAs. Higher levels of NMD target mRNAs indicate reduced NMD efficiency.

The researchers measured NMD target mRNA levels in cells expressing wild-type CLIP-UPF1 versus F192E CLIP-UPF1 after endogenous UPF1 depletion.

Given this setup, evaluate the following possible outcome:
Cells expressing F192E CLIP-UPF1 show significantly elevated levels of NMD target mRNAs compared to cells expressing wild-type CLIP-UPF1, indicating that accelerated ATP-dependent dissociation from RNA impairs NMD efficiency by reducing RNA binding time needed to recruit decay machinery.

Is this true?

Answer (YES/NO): NO